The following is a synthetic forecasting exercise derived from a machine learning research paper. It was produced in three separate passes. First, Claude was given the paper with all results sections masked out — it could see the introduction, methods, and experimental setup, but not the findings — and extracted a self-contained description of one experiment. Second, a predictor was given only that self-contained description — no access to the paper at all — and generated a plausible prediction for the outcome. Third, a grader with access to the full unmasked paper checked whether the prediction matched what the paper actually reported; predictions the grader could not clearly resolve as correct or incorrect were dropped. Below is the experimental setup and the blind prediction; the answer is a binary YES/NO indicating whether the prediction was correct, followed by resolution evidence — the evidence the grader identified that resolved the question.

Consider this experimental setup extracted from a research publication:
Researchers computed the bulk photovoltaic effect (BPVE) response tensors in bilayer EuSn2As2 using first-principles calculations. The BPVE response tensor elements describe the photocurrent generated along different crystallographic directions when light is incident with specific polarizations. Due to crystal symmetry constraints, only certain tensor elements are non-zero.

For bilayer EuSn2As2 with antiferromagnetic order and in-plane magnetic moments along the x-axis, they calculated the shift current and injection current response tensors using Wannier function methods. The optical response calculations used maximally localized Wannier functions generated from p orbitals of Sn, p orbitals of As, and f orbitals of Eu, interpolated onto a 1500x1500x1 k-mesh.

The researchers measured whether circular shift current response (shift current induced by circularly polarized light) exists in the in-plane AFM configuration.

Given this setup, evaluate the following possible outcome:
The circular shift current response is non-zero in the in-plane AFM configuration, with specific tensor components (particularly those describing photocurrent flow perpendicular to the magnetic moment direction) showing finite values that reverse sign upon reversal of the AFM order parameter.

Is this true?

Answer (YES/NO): NO